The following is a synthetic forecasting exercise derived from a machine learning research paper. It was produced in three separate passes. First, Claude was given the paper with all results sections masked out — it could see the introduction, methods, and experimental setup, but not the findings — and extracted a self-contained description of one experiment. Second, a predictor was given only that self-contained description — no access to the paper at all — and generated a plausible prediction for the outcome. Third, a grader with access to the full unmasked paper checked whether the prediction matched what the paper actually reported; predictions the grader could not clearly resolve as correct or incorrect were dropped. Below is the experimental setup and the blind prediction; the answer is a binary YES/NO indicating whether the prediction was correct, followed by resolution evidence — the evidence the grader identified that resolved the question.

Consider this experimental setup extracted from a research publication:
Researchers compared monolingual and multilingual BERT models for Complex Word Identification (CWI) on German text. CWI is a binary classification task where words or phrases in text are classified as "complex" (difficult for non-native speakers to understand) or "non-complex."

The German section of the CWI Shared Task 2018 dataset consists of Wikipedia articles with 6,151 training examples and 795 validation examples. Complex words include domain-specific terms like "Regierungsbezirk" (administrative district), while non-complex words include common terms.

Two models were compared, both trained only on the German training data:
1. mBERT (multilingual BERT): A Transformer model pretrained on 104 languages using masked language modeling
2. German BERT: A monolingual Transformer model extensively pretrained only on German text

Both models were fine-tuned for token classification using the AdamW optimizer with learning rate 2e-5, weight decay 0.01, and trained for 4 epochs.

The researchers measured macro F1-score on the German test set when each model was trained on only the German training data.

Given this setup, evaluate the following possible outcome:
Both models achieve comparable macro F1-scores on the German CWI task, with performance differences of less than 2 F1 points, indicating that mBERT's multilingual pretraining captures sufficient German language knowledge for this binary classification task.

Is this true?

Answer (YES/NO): YES